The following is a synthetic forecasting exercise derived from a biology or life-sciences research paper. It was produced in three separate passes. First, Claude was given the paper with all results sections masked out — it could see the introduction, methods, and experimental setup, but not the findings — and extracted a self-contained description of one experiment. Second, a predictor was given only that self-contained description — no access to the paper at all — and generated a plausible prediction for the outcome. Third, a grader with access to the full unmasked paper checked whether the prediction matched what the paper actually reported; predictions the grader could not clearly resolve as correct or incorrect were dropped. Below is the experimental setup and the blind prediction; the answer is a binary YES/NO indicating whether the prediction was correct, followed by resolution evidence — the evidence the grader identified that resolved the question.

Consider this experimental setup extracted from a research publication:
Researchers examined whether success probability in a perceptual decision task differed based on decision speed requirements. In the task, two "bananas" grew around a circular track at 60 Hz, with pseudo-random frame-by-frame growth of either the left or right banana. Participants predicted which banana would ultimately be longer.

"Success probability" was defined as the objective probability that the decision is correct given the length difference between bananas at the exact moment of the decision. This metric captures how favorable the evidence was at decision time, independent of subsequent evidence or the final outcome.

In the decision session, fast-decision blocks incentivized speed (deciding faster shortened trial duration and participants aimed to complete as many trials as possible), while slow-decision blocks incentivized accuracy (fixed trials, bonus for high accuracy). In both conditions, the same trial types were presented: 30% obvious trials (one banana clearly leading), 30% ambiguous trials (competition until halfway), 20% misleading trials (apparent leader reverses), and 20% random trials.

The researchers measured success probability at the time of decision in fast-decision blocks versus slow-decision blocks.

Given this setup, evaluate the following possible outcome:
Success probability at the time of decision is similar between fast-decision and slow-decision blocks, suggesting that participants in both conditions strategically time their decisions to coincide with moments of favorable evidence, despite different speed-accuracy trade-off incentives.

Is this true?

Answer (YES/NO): NO